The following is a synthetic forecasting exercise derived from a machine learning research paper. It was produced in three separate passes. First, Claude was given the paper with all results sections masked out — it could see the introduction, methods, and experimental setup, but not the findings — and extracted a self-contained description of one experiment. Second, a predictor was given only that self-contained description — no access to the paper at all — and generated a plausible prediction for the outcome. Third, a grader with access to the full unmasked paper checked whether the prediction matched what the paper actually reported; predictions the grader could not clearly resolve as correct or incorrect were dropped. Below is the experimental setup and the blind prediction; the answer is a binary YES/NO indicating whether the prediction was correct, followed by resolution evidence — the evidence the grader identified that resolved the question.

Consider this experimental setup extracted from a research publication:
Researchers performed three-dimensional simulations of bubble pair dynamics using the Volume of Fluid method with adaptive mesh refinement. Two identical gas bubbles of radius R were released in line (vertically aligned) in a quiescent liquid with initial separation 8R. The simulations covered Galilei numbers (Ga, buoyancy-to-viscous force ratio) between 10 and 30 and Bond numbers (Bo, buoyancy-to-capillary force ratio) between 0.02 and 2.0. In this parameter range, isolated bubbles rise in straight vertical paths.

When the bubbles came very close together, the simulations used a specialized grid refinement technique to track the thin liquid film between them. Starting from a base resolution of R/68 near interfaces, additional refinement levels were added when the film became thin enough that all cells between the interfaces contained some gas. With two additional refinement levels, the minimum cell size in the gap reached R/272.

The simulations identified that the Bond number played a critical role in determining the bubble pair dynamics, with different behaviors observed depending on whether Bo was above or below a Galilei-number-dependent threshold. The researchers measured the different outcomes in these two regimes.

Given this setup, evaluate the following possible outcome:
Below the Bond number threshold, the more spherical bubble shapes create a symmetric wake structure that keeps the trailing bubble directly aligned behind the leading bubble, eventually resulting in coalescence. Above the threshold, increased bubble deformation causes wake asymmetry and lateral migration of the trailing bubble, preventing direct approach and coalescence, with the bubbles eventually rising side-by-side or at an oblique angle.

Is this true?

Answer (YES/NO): NO